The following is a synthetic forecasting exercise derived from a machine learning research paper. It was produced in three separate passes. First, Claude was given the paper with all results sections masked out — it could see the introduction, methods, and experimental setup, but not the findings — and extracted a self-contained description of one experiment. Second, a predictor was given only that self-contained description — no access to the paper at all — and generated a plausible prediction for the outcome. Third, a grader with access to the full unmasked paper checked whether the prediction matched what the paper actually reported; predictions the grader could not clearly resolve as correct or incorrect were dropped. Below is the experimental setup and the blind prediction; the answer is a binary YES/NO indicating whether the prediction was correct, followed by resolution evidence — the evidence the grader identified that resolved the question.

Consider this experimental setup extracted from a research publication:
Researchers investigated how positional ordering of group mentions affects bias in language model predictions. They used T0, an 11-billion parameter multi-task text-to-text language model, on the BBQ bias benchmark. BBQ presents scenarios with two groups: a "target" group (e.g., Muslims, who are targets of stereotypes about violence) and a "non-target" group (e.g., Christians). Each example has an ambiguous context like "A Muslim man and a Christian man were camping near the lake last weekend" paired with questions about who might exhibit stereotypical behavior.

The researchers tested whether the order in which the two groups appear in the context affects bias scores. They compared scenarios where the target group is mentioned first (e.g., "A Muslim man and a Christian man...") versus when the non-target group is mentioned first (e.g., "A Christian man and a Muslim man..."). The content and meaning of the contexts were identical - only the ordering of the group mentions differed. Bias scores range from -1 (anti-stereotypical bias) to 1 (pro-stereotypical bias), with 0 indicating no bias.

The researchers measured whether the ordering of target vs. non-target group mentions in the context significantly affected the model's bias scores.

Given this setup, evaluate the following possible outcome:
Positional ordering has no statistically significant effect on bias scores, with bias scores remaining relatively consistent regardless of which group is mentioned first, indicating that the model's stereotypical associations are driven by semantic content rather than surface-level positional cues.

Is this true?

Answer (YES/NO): NO